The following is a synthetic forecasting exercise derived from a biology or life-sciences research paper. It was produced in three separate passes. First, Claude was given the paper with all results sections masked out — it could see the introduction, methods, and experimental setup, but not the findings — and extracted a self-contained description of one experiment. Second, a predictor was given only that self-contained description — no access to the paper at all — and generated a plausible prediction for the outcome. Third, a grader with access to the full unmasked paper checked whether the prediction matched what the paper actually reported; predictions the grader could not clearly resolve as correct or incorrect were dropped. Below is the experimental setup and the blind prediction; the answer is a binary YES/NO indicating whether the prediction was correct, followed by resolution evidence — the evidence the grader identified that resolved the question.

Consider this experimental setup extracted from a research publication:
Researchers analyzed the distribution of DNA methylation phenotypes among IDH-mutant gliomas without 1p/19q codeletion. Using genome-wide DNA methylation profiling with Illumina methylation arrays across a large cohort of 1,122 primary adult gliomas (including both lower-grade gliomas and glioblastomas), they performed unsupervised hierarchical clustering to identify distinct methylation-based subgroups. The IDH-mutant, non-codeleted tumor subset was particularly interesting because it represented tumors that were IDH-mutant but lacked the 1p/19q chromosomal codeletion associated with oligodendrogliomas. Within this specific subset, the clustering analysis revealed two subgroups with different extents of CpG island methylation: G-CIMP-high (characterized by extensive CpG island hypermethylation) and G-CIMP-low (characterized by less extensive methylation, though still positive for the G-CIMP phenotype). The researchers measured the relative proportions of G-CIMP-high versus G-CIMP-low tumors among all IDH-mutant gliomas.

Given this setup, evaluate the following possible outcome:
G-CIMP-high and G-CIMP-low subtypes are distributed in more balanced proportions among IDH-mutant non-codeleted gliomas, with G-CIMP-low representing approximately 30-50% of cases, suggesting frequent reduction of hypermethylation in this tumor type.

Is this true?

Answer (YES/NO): NO